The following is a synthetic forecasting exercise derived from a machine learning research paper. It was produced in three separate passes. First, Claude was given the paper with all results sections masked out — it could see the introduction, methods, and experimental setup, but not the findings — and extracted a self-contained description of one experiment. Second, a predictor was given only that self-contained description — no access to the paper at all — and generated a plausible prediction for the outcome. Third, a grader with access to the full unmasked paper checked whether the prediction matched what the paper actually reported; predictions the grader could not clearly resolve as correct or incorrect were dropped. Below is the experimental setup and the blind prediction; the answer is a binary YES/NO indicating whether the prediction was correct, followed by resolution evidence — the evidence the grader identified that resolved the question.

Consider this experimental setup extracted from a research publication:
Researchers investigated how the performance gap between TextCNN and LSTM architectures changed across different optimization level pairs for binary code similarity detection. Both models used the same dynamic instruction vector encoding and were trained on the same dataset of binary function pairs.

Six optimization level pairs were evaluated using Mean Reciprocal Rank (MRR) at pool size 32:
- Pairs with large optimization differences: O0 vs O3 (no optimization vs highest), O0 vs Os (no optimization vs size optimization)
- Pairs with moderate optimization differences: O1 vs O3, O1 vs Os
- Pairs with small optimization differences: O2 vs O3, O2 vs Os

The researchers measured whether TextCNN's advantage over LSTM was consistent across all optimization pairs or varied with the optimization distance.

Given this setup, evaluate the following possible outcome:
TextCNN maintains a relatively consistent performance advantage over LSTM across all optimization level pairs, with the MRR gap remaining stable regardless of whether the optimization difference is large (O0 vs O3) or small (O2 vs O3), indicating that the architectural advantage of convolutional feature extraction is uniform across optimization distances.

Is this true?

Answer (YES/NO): NO